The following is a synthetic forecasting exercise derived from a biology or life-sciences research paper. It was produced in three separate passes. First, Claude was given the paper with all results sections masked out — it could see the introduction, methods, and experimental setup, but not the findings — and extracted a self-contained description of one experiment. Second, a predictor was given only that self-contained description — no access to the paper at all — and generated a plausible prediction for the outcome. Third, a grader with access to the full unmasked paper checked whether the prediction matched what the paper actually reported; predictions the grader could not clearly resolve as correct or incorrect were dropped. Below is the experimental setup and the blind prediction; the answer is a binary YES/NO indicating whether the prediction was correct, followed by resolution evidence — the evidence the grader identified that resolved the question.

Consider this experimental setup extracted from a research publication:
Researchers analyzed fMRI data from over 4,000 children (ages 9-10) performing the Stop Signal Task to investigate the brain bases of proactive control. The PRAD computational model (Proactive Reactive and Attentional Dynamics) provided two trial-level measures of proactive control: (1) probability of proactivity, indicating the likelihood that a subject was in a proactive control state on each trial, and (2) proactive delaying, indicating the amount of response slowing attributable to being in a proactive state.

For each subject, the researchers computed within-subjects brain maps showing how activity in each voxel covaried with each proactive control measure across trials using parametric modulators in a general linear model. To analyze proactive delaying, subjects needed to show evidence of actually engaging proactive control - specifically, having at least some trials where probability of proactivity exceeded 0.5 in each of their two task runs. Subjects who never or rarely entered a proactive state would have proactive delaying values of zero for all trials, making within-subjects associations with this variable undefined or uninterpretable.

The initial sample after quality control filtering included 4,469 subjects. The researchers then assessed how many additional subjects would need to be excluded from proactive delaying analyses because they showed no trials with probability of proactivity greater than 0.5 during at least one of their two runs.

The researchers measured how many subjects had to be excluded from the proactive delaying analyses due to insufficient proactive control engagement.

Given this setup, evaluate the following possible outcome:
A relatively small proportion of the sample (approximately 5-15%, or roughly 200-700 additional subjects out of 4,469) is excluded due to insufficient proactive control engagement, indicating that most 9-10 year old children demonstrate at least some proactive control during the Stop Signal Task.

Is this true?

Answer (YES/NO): YES